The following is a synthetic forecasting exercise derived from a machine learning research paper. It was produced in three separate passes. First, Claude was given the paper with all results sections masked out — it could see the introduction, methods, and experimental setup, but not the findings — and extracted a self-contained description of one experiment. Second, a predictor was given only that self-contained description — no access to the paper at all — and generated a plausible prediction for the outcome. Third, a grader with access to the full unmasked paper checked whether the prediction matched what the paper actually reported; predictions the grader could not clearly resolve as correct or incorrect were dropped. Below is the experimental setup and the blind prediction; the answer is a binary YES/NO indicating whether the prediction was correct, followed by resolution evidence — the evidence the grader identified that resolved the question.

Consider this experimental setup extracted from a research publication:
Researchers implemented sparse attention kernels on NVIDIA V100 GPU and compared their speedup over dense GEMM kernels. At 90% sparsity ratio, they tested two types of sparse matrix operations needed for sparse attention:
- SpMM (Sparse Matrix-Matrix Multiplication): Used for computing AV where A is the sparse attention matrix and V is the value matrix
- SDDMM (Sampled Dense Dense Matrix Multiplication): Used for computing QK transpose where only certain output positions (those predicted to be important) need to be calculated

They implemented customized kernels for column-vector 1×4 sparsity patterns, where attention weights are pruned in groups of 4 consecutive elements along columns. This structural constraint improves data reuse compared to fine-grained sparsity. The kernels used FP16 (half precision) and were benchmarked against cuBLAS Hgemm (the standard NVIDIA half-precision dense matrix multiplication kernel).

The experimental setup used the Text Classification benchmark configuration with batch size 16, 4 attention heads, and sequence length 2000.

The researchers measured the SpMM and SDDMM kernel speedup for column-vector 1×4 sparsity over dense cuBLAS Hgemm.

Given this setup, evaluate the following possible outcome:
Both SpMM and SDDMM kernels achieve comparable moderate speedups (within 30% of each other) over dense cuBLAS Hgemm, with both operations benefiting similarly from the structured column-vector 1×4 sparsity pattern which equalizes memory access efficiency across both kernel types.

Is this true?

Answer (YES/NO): NO